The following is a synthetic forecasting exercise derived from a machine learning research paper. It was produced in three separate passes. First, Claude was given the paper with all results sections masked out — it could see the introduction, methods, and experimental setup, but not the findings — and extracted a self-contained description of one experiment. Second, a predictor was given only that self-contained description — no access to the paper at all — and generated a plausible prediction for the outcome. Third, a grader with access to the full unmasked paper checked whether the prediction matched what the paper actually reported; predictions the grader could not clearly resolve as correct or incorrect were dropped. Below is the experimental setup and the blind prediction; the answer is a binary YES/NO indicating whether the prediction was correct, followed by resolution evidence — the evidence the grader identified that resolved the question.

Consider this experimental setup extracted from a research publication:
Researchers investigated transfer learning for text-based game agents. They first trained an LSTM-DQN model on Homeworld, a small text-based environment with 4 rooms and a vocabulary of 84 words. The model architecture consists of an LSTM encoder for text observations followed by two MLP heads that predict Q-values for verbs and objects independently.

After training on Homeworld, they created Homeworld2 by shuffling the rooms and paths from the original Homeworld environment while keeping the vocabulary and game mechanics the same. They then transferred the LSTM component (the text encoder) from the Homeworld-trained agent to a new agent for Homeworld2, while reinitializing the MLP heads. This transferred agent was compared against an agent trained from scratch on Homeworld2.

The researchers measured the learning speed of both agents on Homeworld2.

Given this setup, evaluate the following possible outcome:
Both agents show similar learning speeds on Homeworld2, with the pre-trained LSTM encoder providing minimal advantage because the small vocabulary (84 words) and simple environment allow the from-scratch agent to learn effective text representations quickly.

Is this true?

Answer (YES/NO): NO